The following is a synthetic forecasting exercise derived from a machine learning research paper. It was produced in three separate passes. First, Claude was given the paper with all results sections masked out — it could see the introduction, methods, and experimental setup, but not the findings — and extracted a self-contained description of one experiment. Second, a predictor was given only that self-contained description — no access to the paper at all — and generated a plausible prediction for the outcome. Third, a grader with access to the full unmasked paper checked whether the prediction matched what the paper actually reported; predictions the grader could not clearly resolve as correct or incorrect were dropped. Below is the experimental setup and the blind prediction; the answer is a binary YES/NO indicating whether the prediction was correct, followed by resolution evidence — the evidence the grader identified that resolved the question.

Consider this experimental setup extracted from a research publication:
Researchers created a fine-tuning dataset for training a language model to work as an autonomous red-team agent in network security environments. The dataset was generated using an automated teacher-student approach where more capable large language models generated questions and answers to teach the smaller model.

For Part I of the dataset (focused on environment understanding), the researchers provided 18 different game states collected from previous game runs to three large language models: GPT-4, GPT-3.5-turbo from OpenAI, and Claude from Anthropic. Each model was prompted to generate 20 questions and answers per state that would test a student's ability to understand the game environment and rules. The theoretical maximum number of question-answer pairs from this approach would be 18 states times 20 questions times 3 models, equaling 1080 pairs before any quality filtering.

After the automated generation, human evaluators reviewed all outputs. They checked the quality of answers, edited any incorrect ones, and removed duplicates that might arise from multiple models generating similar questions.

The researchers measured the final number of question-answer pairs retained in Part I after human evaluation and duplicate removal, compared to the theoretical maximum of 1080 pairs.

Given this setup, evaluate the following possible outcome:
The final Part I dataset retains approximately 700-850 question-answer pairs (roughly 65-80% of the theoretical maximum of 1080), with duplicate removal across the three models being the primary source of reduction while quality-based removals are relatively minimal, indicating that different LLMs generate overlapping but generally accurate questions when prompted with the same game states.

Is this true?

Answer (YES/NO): NO